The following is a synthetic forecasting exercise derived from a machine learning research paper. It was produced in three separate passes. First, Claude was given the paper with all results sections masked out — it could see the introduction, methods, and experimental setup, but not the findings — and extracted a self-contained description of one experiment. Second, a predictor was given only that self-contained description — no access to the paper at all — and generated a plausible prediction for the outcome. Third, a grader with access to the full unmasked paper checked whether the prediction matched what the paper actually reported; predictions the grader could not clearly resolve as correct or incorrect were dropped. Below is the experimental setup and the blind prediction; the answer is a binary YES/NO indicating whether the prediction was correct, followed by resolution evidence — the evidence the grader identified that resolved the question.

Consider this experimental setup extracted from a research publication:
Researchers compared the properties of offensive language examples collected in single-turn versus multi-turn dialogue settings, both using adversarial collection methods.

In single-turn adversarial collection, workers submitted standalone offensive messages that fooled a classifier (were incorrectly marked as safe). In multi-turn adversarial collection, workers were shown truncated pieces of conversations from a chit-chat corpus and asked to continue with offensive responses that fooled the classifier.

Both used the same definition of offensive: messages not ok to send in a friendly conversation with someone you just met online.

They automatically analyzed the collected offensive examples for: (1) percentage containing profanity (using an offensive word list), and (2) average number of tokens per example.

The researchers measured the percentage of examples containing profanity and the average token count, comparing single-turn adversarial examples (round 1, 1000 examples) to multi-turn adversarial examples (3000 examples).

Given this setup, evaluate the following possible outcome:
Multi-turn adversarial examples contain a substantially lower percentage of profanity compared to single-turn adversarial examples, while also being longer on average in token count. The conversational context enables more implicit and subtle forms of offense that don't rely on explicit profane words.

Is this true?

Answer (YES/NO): NO